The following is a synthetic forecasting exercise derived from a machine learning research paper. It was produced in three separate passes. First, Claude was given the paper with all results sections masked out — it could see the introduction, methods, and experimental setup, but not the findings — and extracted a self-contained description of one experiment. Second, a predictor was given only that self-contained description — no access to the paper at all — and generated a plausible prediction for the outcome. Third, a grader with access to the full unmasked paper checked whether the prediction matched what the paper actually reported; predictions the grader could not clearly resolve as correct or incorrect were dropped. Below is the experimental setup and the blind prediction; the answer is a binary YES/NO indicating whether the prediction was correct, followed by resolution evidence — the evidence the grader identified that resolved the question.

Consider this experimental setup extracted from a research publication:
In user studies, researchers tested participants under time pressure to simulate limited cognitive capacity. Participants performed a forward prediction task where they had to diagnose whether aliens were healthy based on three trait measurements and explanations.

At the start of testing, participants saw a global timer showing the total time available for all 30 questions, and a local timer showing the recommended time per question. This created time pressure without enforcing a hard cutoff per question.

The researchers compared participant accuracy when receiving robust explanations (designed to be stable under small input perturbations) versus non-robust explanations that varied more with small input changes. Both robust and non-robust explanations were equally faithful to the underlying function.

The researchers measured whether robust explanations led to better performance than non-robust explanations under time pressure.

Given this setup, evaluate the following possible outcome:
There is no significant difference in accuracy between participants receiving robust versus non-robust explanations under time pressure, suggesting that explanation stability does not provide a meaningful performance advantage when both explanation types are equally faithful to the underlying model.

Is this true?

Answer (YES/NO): NO